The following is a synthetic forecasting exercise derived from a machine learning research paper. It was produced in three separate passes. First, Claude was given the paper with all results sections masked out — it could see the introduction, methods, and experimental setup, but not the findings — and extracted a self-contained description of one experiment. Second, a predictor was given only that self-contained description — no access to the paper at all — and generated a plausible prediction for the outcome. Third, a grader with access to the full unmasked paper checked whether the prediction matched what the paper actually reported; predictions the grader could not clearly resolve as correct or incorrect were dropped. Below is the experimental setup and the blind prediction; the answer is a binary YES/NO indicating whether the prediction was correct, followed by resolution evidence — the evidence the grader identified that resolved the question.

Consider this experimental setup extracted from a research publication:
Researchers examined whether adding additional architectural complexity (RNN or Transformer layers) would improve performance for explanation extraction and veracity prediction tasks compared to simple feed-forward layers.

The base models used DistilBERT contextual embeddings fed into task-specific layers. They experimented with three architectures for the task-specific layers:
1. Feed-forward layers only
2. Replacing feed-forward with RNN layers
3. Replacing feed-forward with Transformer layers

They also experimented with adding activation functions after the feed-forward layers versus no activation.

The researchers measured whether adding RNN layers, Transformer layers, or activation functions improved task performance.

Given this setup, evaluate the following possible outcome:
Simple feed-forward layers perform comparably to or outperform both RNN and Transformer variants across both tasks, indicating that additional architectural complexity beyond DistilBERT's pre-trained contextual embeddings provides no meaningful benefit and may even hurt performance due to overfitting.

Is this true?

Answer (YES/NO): YES